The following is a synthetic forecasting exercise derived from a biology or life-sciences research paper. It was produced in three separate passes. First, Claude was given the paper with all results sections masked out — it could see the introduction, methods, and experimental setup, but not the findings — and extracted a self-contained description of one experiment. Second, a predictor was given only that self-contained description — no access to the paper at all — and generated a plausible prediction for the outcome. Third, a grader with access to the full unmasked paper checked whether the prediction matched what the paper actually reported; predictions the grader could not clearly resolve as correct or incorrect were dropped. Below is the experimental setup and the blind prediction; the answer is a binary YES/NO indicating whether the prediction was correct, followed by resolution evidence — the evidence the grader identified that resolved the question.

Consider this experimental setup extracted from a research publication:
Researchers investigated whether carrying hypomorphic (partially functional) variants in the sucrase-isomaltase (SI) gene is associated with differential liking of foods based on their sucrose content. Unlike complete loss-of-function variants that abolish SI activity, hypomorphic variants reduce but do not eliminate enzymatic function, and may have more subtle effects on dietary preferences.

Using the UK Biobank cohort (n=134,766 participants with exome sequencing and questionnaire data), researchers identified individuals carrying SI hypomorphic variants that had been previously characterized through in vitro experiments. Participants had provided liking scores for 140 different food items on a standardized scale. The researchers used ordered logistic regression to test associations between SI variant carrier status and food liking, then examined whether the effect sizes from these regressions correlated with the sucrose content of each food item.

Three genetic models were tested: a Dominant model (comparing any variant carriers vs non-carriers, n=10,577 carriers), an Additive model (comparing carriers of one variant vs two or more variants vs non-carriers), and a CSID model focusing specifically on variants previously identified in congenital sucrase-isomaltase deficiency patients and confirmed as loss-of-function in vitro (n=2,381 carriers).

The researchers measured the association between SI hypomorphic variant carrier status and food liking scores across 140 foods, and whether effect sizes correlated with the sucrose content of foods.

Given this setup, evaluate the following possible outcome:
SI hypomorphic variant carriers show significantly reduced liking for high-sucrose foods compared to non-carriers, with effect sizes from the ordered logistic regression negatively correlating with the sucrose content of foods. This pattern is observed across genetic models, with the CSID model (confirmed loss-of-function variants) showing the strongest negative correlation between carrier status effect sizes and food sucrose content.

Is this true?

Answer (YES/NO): YES